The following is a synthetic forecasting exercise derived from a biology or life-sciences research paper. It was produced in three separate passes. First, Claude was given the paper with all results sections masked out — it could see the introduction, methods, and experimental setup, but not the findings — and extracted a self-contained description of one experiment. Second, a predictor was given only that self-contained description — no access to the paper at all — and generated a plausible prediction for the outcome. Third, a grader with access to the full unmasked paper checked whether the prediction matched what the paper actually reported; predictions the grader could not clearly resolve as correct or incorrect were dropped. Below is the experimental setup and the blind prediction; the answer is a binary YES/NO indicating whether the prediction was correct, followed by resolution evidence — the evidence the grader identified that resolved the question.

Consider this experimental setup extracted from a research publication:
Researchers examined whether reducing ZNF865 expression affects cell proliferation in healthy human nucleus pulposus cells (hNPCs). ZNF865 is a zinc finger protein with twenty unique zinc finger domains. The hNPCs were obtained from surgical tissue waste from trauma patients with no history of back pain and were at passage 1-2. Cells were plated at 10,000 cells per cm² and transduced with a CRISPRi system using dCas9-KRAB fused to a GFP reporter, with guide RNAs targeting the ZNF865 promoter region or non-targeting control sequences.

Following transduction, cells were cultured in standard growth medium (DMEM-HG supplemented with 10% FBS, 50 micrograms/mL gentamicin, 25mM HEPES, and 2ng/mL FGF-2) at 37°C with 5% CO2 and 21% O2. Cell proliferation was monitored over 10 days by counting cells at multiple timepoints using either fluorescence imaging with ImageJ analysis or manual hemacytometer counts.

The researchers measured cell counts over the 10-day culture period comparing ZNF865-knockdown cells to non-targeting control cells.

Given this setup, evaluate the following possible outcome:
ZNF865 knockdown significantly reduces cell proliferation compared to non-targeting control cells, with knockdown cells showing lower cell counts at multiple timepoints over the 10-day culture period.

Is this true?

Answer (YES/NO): YES